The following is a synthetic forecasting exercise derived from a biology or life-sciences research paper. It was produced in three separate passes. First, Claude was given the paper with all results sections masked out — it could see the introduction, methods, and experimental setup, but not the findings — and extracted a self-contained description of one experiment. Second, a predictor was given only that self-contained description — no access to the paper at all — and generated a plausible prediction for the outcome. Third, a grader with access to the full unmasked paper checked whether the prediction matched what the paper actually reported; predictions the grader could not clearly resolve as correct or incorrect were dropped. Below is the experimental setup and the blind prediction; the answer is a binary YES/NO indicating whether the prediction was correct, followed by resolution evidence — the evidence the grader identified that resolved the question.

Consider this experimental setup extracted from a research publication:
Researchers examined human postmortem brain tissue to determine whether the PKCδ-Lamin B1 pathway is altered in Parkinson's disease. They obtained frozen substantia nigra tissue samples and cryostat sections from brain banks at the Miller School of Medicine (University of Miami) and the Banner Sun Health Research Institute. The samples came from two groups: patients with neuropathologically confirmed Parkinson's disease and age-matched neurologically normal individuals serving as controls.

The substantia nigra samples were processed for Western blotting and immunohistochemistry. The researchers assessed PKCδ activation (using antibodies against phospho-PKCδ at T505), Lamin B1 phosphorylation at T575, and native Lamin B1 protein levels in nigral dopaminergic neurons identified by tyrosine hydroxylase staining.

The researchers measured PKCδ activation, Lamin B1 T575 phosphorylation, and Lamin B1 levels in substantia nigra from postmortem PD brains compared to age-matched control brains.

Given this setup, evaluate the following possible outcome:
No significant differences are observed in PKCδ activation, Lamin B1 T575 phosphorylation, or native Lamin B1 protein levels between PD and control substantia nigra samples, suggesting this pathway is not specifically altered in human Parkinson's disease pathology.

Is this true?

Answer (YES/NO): NO